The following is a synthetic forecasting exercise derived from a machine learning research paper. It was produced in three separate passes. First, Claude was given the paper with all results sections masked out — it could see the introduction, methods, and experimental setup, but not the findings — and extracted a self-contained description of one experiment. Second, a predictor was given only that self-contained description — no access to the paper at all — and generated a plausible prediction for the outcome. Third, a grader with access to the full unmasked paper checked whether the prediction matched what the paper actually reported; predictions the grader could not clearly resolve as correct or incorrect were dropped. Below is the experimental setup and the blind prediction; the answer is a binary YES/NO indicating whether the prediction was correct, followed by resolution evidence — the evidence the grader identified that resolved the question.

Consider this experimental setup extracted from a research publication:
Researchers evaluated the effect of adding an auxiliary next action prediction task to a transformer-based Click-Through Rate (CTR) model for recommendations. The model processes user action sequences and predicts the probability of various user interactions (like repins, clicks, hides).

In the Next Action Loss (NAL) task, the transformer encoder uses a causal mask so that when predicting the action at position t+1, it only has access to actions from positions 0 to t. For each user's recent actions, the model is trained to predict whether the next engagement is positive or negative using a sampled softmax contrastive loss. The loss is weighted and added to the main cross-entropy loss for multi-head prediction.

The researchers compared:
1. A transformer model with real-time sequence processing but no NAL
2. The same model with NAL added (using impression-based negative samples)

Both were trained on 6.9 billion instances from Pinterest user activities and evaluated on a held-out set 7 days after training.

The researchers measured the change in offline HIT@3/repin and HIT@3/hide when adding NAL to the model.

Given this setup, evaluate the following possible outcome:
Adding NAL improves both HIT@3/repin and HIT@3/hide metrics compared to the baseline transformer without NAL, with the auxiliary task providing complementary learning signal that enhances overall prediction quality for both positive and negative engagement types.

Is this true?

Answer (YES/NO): YES